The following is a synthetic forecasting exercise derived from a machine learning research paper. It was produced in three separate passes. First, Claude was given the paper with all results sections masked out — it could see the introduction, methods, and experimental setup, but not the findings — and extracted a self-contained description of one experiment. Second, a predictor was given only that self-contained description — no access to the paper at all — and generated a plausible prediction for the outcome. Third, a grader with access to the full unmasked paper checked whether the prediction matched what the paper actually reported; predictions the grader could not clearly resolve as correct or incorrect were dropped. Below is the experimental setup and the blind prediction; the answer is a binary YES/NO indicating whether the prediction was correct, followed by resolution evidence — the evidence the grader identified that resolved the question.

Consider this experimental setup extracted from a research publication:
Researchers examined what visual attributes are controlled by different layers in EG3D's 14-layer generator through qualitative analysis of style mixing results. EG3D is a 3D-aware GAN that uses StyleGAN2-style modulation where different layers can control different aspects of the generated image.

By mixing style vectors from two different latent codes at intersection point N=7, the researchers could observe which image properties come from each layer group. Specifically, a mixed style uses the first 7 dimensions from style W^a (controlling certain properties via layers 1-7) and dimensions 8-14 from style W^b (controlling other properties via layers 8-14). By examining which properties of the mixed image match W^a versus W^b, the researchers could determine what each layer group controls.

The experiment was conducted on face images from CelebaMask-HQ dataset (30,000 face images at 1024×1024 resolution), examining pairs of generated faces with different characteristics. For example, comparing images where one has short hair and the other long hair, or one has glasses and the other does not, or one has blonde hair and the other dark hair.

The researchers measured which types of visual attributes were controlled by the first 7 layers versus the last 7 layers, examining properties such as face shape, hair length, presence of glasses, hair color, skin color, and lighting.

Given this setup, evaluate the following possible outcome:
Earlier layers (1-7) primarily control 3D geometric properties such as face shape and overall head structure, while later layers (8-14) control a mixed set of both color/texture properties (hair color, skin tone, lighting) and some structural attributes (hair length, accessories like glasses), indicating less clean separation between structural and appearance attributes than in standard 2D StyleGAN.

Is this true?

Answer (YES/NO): NO